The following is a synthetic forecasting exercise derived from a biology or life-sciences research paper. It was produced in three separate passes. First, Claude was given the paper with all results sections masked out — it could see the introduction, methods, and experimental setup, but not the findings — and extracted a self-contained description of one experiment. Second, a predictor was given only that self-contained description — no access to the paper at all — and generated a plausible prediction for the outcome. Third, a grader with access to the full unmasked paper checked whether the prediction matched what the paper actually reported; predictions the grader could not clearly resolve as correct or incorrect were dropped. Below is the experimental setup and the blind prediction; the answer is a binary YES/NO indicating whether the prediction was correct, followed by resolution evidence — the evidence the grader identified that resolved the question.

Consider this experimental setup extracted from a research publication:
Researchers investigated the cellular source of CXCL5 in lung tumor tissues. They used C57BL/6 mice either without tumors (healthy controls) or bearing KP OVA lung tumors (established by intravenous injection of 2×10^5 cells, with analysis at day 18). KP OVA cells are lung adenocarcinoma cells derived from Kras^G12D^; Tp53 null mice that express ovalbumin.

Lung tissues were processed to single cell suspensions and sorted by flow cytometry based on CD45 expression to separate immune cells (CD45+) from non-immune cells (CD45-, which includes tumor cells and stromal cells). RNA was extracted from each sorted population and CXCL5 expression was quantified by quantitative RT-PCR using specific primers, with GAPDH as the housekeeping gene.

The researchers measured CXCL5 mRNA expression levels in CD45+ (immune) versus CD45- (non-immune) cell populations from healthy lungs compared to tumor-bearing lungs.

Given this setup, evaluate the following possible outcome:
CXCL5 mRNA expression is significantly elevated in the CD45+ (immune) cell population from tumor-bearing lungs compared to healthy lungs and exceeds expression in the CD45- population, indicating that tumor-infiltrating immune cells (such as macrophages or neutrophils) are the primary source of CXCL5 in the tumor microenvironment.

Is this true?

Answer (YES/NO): NO